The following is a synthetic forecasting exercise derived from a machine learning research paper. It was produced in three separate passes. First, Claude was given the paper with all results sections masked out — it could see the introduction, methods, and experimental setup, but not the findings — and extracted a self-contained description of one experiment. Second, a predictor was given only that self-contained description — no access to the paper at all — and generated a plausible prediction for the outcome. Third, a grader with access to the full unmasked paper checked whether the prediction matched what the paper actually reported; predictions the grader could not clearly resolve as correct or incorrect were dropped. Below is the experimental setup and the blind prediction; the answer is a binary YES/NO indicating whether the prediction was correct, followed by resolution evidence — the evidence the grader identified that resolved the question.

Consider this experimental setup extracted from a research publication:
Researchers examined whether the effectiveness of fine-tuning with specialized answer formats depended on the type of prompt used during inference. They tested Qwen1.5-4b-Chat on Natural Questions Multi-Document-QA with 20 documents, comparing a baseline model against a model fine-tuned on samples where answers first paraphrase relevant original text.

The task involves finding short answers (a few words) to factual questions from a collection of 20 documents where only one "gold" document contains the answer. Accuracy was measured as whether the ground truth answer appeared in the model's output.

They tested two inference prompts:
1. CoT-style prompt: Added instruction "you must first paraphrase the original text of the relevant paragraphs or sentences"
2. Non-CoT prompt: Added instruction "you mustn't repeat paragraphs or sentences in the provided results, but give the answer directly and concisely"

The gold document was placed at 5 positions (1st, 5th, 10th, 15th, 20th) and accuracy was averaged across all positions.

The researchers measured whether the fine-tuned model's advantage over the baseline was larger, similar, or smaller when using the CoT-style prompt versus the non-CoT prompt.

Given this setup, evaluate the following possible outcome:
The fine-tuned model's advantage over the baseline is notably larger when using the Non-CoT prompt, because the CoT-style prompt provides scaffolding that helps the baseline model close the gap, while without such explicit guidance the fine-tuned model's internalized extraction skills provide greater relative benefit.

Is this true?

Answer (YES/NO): NO